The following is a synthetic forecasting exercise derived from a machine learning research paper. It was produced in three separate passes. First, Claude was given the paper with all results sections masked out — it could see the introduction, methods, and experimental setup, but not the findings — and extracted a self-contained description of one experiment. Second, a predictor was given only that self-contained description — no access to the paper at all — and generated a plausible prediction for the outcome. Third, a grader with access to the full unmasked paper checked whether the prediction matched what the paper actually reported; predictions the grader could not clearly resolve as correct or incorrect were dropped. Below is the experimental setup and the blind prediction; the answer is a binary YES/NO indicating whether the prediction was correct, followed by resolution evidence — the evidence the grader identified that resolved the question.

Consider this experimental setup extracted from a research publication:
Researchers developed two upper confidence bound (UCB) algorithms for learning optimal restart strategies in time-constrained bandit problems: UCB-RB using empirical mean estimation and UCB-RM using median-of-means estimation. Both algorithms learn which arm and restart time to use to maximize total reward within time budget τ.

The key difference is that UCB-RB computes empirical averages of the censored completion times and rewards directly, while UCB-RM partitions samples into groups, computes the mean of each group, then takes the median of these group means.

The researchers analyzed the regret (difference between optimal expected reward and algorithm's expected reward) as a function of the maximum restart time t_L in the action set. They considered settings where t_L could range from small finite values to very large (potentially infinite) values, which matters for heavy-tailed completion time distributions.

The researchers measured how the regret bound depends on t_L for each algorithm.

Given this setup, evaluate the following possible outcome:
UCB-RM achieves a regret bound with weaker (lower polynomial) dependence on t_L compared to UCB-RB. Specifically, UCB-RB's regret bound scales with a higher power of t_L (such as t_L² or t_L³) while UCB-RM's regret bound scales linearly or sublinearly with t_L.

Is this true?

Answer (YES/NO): NO